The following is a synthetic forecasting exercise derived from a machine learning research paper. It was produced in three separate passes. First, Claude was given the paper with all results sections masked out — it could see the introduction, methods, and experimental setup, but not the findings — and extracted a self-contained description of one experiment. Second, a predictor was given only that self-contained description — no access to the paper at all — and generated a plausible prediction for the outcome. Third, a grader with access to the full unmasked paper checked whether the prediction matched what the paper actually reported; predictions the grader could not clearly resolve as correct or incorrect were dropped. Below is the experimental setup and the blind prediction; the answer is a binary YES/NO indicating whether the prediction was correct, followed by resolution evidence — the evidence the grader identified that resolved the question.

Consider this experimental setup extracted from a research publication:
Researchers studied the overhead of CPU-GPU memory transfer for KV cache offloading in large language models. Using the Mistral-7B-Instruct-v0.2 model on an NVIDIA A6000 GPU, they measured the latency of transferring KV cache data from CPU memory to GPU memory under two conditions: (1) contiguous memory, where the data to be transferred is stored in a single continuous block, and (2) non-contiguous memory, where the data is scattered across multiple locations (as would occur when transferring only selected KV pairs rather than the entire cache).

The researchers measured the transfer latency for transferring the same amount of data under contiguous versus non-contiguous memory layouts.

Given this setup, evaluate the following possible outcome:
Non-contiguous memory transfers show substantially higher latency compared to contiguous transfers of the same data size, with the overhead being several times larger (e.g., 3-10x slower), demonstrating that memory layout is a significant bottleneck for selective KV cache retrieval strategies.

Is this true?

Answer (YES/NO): YES